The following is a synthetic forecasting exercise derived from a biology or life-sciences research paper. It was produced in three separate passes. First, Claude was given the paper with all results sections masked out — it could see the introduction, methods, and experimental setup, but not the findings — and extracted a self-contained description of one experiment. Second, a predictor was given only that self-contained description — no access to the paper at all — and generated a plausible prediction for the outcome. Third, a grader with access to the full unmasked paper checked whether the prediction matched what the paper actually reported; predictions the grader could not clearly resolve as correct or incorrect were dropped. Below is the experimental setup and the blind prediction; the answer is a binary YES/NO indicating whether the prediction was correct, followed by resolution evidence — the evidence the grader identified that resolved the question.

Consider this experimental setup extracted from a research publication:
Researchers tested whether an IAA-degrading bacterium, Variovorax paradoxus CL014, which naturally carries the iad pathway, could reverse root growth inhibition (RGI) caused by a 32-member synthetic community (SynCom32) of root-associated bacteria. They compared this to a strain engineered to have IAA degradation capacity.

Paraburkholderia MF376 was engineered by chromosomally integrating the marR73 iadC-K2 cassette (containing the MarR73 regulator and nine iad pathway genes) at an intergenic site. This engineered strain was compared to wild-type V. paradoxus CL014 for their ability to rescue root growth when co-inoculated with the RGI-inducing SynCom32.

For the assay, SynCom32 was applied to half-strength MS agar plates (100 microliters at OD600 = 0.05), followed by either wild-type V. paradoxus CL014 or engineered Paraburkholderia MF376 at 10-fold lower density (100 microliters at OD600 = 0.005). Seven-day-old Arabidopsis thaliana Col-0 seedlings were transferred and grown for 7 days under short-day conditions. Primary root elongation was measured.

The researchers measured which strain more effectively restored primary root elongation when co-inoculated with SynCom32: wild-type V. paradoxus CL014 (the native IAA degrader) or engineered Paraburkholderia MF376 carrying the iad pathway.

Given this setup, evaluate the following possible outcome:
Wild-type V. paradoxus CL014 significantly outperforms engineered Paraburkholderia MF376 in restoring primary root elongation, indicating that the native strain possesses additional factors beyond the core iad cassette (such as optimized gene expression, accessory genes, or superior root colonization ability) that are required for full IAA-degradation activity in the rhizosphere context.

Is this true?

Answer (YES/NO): NO